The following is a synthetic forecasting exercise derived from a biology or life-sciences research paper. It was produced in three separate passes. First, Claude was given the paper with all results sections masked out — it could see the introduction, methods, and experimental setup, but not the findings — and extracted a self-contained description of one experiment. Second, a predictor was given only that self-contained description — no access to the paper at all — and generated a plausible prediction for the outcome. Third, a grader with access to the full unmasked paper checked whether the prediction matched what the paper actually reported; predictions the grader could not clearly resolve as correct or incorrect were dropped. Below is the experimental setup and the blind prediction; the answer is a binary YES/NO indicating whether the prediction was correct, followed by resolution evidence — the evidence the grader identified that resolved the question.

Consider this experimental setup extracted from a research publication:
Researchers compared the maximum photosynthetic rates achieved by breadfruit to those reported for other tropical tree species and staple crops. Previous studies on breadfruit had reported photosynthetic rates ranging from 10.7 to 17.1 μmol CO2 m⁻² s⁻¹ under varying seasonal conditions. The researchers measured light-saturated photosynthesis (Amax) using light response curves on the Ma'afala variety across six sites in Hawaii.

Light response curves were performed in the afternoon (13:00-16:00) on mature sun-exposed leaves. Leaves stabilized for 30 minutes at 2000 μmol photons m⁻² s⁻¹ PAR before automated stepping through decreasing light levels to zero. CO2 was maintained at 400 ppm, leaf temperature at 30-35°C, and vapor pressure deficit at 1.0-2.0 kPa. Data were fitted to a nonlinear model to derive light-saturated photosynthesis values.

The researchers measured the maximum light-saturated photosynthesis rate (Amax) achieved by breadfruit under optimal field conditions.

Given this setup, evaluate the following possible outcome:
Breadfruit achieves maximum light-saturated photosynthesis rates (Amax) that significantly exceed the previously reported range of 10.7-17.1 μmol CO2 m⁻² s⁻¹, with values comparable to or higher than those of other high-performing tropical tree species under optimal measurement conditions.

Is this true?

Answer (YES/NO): YES